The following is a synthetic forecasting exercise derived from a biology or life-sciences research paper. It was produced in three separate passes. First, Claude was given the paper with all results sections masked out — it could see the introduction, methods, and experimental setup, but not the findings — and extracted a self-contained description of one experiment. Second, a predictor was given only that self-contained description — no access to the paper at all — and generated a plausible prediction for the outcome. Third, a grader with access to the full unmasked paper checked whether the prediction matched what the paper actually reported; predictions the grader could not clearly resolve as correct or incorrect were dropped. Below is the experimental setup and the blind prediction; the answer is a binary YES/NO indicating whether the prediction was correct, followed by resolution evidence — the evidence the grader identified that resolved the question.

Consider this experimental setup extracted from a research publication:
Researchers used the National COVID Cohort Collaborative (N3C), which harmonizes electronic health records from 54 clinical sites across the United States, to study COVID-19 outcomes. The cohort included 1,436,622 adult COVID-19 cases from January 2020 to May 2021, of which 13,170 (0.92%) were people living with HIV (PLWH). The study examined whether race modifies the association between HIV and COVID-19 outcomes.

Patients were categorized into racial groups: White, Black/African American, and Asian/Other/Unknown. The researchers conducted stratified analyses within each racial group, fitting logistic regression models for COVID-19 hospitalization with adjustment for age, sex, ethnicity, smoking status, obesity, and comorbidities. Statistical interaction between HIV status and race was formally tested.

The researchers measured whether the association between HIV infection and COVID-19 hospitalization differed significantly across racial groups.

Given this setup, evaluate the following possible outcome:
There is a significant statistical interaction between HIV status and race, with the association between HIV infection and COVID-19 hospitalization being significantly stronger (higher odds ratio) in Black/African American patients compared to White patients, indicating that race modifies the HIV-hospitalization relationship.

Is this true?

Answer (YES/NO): YES